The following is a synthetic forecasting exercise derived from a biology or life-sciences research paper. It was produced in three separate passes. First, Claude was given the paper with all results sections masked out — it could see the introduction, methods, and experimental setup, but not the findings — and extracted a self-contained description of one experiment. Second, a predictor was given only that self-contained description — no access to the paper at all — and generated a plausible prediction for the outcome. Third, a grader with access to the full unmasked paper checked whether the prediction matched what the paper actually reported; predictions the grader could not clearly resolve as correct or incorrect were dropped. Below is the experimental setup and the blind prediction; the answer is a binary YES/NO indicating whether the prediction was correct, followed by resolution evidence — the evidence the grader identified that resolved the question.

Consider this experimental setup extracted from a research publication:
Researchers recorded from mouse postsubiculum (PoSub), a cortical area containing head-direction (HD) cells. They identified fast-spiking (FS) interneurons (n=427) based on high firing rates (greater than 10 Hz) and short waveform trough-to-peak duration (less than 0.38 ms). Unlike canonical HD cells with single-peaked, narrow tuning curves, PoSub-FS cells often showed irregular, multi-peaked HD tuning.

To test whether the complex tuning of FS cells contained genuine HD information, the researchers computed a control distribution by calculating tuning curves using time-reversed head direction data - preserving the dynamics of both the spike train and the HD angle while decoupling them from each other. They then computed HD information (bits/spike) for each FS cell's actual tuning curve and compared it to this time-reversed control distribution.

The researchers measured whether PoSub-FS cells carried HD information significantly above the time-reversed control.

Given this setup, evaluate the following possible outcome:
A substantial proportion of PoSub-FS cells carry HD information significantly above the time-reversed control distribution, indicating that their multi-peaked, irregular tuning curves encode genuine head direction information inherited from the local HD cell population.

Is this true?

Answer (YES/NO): YES